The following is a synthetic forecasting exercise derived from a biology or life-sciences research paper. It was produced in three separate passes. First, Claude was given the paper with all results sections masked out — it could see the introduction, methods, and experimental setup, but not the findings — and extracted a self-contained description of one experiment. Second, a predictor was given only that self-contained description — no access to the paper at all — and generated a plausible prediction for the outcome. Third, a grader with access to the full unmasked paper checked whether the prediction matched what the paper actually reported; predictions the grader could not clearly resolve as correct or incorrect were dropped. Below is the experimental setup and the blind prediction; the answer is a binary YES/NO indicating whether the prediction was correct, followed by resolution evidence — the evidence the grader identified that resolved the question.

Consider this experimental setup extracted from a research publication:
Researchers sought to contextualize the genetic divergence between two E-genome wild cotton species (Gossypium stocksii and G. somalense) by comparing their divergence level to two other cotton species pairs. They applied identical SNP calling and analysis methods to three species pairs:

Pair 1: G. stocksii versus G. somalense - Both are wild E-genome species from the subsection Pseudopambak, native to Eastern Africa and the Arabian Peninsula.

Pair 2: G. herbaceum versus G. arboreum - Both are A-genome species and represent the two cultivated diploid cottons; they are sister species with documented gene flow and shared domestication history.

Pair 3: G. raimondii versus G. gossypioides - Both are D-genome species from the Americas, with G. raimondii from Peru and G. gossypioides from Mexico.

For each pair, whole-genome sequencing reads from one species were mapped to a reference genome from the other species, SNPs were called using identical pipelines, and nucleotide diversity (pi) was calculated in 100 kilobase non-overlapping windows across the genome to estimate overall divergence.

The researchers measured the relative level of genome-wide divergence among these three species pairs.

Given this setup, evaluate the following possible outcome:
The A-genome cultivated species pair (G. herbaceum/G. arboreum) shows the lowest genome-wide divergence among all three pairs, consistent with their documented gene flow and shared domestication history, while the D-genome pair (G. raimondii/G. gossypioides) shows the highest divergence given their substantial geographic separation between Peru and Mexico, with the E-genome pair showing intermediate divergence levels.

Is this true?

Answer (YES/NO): YES